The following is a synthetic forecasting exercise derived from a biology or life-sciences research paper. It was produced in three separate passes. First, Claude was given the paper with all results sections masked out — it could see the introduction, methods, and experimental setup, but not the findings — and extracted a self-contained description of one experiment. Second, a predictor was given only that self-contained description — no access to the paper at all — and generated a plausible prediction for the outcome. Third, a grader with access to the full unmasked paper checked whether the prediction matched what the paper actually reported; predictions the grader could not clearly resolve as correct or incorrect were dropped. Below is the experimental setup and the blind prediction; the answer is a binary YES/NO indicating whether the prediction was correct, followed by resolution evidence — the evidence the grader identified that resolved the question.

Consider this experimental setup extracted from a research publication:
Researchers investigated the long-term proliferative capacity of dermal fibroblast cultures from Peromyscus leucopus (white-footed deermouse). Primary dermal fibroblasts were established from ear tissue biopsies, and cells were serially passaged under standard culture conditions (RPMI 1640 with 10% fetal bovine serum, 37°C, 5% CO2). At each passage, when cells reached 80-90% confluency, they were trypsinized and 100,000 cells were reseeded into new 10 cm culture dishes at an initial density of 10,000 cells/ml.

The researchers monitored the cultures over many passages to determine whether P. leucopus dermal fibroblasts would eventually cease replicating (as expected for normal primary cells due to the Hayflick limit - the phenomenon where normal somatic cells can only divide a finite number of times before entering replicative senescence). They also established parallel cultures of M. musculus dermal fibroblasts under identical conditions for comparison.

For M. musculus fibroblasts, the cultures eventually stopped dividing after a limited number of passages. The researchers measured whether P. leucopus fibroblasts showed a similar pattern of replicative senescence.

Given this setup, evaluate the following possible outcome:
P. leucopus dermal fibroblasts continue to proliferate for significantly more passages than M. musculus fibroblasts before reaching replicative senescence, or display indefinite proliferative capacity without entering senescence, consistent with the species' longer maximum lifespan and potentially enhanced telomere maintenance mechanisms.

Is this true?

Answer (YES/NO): YES